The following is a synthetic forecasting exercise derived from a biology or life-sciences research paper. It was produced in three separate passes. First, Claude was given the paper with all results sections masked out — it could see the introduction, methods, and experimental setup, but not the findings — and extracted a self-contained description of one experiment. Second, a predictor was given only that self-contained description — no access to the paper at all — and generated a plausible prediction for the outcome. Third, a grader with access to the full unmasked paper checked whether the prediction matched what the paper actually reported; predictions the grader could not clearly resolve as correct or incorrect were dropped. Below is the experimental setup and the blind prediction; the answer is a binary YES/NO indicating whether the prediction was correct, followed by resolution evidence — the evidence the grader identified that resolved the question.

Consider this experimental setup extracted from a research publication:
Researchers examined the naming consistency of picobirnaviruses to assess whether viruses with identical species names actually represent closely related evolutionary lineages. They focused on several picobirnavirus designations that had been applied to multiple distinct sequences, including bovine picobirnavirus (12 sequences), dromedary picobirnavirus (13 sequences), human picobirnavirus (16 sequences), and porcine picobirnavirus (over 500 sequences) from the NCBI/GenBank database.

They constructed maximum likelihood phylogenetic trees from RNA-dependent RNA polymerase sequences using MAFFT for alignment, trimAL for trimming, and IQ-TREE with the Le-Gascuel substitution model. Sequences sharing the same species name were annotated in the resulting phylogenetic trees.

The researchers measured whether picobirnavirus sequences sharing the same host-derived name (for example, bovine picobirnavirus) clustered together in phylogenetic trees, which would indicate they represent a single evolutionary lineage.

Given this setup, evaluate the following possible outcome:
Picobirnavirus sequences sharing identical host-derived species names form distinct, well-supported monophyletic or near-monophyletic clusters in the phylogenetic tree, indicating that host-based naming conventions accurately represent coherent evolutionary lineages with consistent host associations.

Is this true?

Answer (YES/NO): NO